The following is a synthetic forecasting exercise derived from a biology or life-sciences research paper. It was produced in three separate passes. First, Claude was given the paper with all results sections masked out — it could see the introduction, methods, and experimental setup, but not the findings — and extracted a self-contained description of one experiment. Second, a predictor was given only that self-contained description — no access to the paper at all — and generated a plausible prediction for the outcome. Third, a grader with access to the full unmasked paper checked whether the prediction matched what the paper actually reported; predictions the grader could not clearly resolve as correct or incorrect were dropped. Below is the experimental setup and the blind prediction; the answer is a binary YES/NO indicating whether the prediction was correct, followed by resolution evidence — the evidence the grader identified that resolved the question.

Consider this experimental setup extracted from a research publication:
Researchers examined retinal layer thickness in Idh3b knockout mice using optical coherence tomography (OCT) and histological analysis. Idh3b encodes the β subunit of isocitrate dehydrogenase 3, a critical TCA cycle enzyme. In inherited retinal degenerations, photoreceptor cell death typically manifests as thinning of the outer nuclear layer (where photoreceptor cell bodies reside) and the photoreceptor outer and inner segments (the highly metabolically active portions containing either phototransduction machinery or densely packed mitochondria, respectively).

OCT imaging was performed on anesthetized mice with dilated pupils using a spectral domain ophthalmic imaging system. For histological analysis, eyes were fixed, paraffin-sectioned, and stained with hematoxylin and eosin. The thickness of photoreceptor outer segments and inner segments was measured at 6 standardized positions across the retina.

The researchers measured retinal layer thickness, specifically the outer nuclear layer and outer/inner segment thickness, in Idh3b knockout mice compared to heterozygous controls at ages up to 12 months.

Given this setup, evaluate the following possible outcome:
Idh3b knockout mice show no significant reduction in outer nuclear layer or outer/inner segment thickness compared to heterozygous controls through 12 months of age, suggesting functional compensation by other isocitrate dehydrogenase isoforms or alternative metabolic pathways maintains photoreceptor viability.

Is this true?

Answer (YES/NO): NO